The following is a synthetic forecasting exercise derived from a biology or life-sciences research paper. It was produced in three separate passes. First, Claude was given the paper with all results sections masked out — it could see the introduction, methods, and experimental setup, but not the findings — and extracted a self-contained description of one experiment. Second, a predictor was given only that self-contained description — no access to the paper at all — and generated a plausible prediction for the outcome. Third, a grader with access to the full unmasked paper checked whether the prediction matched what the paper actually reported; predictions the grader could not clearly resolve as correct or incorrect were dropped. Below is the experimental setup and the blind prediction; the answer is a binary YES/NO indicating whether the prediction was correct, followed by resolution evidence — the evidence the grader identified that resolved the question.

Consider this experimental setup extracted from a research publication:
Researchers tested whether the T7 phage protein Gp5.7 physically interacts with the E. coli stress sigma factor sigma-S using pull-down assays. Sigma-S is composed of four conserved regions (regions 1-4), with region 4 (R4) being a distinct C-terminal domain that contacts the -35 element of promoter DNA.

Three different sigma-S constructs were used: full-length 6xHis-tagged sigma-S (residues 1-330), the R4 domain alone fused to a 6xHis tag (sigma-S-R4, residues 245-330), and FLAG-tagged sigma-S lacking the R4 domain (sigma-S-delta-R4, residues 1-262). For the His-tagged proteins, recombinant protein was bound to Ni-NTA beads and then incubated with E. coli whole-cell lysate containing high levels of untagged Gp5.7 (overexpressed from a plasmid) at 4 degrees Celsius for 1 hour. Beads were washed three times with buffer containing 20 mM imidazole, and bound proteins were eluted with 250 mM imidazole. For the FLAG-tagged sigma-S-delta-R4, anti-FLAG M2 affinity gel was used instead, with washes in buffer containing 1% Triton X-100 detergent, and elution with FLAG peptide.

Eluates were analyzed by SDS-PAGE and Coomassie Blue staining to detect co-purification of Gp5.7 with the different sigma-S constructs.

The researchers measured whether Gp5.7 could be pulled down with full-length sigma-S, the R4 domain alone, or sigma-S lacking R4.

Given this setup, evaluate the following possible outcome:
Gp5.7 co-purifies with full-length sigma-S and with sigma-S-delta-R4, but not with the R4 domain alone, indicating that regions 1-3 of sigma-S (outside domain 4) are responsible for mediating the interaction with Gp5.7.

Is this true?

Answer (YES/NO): NO